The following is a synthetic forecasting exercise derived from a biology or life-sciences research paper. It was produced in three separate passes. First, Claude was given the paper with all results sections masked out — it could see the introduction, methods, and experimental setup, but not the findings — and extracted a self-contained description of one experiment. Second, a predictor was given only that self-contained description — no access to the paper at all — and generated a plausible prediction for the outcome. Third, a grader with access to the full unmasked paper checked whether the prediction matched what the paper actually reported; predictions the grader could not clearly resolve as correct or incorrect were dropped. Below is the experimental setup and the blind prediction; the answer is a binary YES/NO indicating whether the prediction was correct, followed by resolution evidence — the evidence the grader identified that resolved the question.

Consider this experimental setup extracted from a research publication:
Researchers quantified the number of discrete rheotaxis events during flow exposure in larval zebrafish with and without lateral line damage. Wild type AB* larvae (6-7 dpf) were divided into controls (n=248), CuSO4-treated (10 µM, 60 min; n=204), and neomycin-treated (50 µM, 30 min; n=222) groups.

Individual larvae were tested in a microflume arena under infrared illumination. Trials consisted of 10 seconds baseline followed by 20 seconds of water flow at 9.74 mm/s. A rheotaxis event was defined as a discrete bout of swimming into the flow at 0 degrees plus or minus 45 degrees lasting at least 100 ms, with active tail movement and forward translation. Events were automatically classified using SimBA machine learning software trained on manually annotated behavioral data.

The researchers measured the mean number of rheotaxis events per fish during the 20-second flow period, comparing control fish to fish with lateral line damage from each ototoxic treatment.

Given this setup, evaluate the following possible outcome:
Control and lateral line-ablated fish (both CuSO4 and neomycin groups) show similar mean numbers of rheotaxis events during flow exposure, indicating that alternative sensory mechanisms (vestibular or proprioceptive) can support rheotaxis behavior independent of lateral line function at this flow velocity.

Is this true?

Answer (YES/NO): NO